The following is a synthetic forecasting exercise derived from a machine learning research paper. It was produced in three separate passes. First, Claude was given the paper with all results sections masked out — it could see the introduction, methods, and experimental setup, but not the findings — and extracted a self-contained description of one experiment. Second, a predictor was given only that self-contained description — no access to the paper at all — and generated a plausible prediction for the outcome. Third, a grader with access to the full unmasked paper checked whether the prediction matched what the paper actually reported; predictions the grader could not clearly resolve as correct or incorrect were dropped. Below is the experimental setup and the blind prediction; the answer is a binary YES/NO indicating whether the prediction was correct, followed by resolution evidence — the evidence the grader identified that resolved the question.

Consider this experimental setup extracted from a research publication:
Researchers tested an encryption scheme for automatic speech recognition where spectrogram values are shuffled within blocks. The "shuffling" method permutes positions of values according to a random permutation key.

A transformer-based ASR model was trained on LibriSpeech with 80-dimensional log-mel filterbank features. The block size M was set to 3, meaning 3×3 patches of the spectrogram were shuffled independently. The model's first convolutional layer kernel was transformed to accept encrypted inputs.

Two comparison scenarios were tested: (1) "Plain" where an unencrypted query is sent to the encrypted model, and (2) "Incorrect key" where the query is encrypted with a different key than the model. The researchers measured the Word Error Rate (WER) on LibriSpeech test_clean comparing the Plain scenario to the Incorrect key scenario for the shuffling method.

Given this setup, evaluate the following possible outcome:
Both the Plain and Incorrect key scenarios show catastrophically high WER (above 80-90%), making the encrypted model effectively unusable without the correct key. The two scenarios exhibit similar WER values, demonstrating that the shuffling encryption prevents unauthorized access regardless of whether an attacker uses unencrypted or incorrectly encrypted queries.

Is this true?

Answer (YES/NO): NO